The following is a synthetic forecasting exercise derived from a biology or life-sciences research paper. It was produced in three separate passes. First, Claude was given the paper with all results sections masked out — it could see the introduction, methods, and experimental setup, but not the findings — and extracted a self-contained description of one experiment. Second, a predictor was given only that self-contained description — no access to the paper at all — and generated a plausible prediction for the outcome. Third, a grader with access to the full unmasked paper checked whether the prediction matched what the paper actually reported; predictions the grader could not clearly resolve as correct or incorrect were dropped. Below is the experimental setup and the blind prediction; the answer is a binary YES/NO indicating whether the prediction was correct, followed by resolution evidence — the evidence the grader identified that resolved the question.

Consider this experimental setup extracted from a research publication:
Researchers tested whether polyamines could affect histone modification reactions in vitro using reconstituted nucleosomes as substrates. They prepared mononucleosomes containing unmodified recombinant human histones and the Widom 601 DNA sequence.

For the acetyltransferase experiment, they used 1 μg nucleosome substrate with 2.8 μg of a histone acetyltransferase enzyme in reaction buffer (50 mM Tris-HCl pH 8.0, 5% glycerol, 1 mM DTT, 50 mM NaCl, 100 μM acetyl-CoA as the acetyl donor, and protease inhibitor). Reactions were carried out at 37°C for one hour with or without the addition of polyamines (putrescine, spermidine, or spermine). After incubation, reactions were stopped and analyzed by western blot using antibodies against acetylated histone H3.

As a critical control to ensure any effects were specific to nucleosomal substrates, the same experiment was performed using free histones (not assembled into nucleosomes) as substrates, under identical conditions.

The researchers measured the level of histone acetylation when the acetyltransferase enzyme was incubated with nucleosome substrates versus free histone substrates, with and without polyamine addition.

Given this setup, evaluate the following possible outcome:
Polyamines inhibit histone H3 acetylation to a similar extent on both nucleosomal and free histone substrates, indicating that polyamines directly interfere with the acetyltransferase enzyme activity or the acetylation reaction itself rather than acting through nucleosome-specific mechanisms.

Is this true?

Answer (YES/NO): NO